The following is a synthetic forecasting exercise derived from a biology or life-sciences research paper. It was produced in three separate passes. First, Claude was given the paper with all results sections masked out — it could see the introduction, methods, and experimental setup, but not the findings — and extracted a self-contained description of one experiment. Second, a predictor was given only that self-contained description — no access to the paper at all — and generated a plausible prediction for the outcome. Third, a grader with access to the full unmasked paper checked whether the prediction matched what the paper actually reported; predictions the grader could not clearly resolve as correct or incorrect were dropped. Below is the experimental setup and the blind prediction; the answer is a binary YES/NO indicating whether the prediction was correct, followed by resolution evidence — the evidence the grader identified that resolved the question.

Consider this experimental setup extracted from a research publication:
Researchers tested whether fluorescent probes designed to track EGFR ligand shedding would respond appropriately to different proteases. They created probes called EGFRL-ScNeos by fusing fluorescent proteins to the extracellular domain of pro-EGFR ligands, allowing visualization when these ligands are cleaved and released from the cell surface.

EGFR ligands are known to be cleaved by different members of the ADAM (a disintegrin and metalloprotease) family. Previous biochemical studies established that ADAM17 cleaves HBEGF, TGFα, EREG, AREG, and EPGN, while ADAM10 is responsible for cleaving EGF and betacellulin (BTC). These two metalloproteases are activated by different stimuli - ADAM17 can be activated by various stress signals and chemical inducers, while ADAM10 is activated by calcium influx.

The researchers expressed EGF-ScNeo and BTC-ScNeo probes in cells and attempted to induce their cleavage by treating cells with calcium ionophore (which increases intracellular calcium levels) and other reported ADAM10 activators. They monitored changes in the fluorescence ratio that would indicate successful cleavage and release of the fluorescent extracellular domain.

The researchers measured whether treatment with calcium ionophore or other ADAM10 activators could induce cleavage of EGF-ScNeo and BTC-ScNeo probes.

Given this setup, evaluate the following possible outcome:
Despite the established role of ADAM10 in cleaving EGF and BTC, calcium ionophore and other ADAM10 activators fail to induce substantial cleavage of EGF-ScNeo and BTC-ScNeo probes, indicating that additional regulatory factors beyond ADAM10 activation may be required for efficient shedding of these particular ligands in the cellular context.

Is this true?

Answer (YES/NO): YES